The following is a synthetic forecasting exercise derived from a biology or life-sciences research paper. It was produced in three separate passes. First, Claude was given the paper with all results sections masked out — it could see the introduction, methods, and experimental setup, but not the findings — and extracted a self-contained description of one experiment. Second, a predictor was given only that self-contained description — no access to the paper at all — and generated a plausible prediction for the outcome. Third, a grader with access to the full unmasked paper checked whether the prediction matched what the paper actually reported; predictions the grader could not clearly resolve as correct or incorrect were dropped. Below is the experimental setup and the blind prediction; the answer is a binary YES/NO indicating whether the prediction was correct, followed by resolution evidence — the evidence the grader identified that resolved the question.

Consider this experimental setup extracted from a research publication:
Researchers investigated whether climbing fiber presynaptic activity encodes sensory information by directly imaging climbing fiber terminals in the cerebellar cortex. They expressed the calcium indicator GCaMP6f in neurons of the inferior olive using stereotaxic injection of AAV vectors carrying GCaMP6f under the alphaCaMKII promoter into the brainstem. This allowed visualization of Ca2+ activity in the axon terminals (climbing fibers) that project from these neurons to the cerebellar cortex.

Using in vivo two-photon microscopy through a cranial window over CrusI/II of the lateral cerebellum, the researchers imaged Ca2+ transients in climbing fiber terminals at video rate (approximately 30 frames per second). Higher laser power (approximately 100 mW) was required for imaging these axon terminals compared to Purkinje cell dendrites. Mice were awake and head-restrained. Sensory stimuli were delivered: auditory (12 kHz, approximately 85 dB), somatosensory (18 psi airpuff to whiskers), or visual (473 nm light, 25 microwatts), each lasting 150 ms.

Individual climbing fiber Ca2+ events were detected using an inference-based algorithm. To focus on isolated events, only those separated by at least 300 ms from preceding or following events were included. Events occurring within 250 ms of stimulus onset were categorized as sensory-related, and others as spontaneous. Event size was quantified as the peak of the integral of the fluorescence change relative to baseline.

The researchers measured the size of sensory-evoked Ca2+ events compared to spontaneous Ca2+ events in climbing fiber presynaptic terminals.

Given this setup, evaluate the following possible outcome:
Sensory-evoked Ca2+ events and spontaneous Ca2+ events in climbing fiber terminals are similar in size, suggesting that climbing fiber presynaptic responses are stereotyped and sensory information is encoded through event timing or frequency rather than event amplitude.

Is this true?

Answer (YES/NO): NO